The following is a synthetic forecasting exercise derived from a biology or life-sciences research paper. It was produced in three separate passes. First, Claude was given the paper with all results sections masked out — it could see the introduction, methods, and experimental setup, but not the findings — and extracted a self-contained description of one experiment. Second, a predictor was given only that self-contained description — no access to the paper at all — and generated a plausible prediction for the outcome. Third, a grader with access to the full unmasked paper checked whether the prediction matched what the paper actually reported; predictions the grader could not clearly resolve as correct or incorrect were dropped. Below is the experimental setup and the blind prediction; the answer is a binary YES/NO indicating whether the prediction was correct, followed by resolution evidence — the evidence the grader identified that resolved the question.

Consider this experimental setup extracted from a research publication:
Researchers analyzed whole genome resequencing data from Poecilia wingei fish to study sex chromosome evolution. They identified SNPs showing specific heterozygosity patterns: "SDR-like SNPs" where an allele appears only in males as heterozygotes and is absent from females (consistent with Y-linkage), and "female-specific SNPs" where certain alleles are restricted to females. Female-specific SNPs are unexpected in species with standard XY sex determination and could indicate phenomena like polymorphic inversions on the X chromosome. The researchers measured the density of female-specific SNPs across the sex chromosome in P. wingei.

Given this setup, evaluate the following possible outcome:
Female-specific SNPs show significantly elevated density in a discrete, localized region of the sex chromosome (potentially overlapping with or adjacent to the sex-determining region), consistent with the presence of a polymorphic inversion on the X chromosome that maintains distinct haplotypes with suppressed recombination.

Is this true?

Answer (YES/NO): YES